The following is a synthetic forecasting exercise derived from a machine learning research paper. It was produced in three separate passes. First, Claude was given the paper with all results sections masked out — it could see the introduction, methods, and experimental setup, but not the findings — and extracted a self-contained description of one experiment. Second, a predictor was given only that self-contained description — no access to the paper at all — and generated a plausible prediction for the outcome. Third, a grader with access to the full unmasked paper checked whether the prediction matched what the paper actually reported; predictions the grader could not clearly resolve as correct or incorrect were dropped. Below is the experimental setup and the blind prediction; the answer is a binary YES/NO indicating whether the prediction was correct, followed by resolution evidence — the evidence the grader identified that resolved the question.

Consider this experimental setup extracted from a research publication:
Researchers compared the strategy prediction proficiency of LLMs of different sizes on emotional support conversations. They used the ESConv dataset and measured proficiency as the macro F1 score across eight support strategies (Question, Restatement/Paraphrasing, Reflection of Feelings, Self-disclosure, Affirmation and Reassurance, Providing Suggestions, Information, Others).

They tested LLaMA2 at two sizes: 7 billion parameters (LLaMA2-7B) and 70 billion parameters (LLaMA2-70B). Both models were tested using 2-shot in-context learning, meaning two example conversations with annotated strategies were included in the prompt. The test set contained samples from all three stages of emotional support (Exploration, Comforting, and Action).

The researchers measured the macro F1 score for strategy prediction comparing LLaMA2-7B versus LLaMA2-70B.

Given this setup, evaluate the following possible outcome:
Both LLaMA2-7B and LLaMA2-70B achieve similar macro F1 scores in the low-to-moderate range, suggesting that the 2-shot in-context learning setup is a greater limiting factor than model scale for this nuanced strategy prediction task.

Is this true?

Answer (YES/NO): YES